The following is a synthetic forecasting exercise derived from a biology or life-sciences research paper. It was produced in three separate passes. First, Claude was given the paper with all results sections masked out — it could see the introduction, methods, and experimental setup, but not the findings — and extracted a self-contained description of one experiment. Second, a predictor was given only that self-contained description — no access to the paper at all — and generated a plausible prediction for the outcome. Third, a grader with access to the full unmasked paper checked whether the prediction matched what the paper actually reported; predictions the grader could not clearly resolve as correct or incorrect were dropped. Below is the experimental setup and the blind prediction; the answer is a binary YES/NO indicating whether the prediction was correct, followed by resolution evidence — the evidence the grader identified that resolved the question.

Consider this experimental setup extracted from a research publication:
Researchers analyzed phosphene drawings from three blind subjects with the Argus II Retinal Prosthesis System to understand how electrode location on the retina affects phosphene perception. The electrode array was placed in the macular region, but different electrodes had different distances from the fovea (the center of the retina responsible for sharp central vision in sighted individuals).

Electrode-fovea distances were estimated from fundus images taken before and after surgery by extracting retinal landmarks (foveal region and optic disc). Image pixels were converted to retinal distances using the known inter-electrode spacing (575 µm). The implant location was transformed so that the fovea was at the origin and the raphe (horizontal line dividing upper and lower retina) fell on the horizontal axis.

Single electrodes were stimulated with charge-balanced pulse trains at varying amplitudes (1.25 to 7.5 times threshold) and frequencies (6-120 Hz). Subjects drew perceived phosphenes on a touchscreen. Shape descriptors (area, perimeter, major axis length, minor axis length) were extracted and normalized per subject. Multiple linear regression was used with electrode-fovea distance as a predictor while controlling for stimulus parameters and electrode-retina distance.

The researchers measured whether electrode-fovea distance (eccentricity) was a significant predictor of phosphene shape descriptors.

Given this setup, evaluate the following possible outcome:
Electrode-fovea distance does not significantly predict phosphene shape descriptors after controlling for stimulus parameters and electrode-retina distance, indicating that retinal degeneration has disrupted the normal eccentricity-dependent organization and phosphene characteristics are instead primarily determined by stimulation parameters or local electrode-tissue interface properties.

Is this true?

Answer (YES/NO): NO